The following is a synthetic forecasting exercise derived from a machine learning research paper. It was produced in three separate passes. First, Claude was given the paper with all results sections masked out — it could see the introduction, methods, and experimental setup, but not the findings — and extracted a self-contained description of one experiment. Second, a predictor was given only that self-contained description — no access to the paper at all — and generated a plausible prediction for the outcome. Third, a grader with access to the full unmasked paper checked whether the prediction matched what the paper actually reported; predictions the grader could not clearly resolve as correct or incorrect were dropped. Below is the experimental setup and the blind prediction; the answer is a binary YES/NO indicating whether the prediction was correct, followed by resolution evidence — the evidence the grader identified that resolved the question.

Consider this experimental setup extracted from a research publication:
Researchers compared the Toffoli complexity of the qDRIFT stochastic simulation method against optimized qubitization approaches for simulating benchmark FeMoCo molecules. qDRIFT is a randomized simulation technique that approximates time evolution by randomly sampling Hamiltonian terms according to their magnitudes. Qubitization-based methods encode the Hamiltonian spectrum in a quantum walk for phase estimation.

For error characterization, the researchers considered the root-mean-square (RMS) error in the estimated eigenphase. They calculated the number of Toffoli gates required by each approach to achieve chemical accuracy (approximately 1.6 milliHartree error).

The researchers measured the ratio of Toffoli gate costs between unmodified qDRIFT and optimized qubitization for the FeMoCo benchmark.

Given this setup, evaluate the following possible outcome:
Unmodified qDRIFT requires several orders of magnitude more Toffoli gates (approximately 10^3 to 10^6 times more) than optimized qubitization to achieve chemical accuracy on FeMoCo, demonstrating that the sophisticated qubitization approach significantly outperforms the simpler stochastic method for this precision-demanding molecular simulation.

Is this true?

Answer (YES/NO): NO